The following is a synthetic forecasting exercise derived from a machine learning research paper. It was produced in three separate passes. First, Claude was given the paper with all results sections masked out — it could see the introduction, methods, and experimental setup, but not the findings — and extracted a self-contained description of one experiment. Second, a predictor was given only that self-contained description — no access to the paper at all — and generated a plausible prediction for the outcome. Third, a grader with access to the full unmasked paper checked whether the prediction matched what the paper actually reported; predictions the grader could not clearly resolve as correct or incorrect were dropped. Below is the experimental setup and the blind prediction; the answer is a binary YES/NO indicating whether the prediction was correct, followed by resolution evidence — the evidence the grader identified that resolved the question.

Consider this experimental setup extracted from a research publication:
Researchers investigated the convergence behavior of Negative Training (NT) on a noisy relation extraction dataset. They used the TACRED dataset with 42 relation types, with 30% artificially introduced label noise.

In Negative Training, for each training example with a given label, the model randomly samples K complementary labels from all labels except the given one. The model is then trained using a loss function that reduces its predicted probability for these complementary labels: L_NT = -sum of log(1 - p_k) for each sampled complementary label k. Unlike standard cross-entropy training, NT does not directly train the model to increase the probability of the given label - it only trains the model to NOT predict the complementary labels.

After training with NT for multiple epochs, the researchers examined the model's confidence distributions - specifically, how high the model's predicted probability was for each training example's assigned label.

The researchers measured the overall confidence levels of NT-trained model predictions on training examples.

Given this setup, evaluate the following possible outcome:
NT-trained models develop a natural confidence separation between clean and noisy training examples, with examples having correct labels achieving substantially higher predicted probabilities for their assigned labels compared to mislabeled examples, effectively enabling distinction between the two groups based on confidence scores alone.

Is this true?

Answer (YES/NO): YES